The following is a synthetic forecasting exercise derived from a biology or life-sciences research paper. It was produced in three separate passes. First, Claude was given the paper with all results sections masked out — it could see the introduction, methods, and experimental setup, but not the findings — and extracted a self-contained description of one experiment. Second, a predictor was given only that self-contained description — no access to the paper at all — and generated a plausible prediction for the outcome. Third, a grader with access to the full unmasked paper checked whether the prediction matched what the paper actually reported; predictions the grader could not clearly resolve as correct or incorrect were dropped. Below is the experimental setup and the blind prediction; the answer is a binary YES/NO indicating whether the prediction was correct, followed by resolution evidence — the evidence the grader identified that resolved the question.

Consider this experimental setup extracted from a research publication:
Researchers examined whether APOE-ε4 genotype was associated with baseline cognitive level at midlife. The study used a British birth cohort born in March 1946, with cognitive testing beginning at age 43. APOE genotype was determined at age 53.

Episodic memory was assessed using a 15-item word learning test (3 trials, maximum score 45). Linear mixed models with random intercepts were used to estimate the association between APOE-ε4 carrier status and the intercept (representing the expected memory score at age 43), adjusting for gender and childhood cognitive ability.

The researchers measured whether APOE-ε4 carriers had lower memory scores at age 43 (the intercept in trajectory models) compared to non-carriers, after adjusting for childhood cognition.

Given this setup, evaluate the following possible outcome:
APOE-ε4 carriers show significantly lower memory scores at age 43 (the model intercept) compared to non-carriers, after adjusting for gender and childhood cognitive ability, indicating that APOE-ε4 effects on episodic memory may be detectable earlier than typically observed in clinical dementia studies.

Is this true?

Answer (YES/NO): NO